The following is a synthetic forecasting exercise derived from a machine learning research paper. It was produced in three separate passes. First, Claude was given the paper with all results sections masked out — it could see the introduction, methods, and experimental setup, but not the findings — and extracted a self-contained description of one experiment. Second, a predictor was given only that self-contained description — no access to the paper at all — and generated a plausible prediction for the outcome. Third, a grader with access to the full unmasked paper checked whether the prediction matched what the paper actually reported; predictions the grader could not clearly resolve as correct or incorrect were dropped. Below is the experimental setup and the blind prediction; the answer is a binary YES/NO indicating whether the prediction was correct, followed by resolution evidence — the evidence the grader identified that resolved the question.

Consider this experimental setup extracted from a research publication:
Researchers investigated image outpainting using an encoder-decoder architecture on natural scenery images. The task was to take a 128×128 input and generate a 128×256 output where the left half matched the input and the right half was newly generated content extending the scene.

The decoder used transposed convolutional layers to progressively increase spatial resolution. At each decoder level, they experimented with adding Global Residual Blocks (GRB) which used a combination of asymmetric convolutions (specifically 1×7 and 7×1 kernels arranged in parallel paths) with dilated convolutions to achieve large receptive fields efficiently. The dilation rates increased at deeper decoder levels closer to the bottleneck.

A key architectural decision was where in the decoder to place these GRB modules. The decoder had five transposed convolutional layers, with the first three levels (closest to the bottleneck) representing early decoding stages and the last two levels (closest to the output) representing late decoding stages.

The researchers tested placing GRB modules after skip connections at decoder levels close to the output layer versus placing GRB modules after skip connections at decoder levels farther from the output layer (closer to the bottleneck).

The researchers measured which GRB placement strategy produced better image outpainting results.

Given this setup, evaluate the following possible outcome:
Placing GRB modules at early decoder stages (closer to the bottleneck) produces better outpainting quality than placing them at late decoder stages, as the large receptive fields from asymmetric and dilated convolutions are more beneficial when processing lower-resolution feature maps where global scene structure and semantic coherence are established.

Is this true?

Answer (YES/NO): YES